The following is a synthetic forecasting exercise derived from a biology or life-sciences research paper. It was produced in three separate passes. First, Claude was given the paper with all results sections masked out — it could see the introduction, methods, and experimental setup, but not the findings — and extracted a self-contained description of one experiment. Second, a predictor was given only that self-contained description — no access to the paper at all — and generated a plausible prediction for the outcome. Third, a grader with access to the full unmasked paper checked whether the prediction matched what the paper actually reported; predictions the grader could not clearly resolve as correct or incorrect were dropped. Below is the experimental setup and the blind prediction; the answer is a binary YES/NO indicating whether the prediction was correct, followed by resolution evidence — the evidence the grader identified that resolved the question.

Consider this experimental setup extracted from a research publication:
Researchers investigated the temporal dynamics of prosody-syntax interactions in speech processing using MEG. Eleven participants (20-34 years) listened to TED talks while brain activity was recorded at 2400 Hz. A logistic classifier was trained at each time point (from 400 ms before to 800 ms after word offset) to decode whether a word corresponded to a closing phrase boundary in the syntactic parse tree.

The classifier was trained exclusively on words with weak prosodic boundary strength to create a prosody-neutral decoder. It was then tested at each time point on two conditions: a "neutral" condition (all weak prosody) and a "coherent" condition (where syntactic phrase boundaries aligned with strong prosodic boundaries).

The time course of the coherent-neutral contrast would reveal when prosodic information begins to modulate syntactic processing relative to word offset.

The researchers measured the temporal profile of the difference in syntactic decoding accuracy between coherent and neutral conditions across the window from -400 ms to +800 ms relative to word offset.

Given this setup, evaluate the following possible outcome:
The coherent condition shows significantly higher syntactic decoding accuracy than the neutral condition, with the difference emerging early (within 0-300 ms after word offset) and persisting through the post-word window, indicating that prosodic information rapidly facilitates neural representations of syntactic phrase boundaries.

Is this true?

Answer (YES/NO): NO